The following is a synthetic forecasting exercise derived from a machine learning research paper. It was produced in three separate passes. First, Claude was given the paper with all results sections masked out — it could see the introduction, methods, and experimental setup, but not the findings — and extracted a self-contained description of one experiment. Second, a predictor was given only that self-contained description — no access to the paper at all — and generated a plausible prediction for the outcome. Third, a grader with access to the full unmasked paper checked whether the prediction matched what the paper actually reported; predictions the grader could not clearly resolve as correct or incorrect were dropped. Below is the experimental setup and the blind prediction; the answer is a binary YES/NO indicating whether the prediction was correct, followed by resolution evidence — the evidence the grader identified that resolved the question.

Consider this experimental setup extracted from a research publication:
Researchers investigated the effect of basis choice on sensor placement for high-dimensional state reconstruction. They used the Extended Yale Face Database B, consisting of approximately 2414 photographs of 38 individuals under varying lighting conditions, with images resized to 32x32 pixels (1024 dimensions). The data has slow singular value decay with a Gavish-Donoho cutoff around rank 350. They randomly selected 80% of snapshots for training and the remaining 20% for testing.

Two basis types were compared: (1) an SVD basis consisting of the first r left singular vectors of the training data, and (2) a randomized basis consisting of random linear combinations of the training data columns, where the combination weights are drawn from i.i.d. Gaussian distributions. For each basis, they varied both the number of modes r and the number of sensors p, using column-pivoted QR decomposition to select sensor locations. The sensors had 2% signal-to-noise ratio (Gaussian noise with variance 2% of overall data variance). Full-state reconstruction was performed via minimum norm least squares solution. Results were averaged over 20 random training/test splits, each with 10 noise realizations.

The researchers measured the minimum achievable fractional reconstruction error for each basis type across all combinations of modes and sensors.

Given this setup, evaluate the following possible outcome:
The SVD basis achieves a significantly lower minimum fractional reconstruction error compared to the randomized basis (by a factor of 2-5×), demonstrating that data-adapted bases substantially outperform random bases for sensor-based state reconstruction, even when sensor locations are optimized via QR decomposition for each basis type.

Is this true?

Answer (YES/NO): NO